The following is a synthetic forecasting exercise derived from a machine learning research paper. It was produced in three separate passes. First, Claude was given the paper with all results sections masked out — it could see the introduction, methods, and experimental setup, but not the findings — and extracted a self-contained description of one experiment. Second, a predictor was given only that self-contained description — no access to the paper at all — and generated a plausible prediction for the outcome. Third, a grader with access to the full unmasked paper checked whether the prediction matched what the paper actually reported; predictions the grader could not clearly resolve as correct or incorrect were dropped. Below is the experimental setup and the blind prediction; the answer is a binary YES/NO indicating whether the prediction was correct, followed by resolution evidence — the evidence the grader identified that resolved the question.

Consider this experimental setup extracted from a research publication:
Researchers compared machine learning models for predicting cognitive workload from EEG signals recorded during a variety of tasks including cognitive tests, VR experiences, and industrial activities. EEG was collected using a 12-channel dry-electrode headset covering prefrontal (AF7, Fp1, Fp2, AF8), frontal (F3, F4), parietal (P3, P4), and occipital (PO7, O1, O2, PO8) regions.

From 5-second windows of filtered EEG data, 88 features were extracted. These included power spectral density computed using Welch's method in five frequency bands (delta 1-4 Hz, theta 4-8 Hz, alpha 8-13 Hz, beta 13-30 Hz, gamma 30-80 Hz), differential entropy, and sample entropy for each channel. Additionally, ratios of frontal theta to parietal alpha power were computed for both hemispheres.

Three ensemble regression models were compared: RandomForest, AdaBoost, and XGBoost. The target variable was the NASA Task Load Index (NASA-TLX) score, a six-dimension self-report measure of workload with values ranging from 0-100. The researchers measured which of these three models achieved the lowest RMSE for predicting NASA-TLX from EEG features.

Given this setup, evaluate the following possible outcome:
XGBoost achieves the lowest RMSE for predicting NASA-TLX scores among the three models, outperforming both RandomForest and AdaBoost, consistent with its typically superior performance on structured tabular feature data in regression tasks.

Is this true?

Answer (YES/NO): NO